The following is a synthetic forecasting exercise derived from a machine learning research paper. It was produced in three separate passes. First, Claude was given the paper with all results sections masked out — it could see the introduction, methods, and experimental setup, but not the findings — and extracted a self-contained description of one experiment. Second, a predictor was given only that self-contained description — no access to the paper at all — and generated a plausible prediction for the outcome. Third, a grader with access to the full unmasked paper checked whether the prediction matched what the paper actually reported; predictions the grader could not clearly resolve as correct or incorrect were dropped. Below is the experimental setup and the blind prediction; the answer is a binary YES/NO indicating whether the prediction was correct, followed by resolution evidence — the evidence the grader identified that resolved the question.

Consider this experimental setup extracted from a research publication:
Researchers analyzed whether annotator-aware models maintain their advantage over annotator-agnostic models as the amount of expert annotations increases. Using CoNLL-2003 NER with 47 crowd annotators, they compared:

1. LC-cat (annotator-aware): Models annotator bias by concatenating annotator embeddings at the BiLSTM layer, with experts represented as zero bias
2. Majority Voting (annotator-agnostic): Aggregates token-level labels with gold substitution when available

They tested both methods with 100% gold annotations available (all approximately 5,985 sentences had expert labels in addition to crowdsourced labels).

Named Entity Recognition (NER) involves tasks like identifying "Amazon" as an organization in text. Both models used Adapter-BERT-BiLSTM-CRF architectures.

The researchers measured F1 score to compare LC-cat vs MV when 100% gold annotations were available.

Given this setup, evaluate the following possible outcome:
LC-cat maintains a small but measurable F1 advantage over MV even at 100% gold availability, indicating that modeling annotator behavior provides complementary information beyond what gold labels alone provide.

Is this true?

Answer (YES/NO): NO